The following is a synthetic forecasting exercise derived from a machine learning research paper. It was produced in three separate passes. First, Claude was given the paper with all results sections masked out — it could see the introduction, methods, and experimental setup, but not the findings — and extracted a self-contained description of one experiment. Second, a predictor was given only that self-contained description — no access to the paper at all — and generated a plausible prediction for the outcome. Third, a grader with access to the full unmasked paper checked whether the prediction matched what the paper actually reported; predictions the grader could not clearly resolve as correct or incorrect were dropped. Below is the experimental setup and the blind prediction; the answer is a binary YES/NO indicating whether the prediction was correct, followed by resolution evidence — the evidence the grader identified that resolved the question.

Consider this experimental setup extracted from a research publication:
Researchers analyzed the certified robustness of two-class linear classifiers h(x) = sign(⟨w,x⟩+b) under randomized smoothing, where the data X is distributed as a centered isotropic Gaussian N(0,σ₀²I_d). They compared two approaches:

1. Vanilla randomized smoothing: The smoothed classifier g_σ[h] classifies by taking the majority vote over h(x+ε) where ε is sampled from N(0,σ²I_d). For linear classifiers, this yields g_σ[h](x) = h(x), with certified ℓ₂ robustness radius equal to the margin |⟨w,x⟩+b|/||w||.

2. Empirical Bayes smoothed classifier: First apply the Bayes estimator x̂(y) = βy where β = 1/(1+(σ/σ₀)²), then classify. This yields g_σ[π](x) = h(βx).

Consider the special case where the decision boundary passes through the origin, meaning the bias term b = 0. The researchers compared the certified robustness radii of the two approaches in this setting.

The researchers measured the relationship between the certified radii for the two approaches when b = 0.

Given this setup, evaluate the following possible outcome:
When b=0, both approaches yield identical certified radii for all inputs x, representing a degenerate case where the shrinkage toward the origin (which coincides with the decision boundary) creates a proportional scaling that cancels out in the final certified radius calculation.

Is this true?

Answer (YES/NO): YES